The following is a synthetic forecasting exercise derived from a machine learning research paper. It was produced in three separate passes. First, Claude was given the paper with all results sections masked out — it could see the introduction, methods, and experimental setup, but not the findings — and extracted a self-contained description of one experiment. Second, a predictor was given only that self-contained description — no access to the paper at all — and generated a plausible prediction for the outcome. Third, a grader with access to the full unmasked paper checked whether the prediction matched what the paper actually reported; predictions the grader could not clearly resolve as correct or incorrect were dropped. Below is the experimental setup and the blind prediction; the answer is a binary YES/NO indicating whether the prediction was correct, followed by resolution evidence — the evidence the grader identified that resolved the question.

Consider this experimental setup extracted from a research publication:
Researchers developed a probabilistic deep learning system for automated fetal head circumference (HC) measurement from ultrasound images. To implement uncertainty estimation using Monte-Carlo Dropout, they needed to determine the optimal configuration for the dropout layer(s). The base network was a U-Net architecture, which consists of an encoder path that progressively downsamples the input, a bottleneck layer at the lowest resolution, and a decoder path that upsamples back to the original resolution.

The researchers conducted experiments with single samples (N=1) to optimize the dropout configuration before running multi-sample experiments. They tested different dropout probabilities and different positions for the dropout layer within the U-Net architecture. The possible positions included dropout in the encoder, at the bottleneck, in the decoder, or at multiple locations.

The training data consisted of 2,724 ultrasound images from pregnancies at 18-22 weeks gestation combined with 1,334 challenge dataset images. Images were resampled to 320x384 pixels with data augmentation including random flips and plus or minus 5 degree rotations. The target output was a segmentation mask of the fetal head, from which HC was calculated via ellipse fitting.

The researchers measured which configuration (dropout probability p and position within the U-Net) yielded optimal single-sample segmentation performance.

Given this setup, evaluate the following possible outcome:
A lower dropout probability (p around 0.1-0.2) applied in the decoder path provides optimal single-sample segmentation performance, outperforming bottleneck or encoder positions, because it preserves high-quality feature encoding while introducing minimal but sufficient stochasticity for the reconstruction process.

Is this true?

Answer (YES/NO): NO